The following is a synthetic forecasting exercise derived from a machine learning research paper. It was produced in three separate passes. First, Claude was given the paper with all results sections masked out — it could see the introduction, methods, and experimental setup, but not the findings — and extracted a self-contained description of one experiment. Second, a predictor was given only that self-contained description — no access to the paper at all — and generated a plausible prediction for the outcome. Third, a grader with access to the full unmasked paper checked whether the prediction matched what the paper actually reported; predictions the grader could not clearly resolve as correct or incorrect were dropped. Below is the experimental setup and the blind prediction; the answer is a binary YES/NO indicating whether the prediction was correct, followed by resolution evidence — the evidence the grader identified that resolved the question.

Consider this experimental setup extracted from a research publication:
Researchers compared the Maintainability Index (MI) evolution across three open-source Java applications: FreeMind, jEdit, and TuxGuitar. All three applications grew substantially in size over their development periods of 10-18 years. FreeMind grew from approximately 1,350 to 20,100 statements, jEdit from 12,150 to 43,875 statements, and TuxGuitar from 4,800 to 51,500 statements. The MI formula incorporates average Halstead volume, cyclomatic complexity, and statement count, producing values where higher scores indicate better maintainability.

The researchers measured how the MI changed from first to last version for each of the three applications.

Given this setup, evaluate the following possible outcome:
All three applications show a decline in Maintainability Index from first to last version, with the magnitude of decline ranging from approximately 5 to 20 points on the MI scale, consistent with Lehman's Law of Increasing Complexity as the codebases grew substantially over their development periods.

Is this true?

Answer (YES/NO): NO